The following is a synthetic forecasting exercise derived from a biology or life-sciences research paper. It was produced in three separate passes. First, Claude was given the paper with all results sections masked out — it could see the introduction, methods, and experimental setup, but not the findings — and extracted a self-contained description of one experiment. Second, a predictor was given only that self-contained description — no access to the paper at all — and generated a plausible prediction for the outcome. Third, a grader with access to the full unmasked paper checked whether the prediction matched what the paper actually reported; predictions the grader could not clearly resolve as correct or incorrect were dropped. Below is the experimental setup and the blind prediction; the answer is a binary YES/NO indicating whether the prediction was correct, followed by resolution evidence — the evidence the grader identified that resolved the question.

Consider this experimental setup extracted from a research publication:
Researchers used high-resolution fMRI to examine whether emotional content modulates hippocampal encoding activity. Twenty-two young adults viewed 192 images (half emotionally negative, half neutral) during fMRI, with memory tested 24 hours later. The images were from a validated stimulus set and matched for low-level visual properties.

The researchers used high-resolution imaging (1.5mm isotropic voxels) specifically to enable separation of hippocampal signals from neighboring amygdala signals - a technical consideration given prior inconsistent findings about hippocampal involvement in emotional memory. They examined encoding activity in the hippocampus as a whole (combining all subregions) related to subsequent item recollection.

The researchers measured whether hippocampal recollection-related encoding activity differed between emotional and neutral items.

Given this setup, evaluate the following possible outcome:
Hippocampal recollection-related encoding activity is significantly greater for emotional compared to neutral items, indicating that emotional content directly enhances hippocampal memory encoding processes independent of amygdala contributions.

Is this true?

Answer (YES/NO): NO